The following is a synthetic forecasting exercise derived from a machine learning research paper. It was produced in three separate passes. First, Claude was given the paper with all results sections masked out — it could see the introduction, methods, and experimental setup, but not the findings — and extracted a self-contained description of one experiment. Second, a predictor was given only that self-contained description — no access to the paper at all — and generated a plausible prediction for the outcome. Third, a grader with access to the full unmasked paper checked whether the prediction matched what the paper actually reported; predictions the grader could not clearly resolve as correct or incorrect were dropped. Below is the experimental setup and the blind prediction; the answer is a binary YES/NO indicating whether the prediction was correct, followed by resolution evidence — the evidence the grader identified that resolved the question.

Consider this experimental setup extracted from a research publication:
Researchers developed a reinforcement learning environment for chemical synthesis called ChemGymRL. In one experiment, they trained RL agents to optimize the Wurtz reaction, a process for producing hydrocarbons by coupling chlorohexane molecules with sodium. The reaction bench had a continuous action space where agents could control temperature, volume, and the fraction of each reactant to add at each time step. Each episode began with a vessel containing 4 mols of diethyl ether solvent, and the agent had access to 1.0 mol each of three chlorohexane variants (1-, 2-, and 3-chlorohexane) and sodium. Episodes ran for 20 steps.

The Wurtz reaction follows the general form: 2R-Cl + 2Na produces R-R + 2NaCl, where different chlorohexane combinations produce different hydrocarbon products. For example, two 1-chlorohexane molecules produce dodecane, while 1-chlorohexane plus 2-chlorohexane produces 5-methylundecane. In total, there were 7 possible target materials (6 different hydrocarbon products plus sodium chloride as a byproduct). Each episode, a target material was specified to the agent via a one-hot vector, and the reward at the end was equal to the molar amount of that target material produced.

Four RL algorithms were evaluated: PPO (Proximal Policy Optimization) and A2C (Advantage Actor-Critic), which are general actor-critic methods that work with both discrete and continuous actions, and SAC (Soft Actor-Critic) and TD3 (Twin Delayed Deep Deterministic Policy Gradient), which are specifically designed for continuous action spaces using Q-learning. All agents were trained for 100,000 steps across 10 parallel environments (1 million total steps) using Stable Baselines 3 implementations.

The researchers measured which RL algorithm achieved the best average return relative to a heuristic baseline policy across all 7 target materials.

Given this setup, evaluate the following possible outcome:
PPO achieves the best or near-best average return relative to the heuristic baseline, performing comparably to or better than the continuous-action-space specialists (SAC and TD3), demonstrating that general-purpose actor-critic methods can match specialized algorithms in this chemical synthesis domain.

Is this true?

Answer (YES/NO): YES